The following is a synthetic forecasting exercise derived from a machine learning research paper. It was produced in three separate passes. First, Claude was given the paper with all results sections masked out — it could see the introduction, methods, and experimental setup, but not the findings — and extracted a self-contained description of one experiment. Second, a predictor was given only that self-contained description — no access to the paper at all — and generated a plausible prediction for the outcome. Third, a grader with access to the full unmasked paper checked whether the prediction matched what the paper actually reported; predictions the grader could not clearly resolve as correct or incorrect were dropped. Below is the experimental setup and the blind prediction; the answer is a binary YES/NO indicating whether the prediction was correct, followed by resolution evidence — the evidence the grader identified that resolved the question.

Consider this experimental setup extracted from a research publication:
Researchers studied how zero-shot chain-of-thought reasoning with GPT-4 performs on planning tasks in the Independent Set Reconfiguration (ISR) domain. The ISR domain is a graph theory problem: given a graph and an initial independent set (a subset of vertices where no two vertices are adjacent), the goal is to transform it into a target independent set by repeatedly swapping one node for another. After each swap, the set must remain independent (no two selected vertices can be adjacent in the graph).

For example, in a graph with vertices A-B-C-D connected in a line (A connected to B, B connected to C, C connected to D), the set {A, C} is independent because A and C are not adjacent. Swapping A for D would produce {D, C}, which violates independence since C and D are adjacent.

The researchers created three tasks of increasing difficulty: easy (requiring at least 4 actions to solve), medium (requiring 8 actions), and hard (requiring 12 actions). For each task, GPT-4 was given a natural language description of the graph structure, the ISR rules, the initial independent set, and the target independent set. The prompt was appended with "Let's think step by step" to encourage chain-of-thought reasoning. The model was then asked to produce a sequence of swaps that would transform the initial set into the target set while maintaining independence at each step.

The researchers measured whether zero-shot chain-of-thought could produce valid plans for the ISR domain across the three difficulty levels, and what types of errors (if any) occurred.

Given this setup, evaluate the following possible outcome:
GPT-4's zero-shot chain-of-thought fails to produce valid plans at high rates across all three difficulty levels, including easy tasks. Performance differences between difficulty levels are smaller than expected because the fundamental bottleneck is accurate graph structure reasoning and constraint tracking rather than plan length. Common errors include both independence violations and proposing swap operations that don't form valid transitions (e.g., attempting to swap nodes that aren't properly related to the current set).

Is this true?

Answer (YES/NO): NO